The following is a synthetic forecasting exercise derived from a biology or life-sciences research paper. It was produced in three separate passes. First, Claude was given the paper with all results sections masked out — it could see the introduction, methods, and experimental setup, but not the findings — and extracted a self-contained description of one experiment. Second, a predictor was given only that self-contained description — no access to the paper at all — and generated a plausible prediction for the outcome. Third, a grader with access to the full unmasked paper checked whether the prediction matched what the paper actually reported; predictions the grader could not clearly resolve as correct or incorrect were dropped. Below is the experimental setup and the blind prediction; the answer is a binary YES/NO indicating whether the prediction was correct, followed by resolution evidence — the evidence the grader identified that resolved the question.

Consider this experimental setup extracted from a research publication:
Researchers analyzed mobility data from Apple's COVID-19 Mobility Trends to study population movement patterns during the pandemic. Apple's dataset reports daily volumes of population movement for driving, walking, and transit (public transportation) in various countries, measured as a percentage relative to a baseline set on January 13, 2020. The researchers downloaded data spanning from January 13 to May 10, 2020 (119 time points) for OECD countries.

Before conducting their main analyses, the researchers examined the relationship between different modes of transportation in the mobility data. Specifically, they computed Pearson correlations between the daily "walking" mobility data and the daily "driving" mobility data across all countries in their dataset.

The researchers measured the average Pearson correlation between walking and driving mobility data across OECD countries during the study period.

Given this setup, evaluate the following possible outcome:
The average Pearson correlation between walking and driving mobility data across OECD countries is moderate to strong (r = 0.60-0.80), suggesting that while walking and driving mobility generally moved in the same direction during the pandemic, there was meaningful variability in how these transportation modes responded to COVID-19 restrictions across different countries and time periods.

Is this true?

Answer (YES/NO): NO